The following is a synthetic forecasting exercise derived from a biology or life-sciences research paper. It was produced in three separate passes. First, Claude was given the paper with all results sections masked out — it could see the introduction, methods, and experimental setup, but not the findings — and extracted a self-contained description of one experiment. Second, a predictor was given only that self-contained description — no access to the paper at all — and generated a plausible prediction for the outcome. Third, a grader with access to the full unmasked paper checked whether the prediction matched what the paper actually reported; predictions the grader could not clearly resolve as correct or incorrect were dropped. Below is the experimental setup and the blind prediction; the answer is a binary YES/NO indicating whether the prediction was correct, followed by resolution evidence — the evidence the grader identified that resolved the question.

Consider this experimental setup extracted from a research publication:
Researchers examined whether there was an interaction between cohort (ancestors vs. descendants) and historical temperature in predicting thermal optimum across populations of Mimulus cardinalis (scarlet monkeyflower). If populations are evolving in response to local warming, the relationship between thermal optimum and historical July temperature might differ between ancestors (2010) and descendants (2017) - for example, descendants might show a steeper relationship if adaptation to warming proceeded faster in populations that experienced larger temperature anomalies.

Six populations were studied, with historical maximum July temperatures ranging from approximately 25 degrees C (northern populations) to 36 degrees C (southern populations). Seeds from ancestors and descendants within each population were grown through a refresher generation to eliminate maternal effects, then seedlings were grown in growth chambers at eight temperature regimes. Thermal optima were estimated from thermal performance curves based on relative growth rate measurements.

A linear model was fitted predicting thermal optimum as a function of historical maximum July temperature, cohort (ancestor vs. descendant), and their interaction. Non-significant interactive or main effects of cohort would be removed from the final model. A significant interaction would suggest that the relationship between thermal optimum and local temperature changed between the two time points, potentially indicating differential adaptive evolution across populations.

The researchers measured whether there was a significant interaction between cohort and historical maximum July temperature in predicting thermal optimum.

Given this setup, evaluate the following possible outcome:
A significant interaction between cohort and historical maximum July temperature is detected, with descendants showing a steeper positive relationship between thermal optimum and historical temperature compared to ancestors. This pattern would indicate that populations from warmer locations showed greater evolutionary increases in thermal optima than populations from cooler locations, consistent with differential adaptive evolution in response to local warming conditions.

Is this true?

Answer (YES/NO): NO